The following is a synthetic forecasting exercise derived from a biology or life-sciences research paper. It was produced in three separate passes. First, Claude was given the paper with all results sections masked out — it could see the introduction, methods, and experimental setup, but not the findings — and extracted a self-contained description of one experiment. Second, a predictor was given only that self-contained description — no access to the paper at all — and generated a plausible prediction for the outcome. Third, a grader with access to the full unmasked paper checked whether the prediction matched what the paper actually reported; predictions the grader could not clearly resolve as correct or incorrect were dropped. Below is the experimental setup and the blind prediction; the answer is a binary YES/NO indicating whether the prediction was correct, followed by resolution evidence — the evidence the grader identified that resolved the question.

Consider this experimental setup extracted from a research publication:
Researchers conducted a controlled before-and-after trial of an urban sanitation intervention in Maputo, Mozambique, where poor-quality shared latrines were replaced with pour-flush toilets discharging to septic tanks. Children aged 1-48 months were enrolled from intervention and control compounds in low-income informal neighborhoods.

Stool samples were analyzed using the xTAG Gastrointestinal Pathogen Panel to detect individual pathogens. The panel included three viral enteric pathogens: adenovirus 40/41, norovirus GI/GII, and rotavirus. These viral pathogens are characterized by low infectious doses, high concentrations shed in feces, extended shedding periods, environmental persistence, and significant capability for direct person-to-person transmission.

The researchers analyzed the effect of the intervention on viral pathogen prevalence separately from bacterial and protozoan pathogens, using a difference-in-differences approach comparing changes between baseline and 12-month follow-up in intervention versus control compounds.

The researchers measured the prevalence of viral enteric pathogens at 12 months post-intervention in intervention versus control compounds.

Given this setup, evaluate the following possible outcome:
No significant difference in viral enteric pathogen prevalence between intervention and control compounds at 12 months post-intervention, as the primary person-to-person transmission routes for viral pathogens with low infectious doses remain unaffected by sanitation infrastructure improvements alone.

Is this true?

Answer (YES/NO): YES